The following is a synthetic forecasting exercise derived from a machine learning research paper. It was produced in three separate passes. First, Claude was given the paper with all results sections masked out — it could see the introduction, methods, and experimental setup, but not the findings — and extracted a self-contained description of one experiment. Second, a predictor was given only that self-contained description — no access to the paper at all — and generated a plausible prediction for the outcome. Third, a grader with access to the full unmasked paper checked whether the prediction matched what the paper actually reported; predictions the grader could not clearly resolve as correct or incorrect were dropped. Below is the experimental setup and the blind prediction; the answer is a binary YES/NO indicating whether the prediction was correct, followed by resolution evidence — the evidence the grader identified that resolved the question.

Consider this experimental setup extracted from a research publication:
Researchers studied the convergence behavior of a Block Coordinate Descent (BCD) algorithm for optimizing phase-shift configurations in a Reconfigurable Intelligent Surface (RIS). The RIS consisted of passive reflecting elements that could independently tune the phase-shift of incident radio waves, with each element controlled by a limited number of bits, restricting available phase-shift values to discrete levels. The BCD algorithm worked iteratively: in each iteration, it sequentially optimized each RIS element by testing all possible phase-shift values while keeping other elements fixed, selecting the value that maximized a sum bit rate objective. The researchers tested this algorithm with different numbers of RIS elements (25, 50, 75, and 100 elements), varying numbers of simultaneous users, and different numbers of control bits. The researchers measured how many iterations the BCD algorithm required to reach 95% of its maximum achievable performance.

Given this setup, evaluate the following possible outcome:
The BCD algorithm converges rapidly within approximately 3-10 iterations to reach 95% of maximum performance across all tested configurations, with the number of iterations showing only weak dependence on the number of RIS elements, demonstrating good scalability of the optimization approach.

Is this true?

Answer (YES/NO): NO